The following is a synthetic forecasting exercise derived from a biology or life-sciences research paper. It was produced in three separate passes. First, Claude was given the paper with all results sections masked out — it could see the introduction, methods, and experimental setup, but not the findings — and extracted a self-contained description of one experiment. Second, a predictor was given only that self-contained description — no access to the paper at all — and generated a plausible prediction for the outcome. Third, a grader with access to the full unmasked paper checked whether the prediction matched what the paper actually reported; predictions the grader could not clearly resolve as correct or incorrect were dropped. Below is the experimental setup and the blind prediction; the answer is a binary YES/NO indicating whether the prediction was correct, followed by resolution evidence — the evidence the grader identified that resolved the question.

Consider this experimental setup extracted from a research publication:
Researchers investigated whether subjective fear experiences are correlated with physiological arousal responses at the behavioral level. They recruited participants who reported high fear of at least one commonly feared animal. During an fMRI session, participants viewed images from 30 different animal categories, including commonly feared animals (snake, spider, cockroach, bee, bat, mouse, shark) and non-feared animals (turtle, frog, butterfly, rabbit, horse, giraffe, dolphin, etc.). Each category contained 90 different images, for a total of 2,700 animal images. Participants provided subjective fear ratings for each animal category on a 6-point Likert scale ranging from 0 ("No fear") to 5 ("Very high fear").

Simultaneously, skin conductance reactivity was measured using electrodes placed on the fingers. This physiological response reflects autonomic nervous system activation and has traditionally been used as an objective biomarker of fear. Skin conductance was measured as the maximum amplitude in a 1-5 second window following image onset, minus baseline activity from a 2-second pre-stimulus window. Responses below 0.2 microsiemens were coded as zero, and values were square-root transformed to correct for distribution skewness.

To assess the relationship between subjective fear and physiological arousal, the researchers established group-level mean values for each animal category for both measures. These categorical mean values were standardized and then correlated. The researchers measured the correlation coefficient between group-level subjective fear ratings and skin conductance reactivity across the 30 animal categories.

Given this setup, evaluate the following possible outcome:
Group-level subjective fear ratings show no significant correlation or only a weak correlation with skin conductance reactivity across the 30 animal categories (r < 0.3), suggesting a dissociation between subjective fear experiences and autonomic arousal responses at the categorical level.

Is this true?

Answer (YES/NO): NO